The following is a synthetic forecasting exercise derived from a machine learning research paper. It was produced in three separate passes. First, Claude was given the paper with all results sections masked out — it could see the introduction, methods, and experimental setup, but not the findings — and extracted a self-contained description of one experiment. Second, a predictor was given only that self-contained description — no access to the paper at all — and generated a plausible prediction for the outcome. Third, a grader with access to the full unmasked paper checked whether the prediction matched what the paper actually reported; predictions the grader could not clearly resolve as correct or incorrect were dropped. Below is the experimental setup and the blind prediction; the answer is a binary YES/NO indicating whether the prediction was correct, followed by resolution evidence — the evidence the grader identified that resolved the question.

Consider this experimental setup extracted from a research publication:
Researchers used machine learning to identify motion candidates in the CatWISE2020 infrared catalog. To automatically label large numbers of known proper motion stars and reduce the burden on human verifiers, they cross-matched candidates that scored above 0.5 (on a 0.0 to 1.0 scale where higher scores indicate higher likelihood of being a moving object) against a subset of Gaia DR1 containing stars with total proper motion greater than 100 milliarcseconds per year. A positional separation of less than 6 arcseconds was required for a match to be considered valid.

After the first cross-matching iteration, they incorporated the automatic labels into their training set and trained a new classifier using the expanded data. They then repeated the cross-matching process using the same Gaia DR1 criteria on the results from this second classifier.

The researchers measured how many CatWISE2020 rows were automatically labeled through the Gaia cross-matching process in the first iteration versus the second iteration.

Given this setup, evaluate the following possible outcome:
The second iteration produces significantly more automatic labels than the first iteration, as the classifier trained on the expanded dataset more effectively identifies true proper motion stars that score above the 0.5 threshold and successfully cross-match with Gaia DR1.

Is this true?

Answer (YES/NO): YES